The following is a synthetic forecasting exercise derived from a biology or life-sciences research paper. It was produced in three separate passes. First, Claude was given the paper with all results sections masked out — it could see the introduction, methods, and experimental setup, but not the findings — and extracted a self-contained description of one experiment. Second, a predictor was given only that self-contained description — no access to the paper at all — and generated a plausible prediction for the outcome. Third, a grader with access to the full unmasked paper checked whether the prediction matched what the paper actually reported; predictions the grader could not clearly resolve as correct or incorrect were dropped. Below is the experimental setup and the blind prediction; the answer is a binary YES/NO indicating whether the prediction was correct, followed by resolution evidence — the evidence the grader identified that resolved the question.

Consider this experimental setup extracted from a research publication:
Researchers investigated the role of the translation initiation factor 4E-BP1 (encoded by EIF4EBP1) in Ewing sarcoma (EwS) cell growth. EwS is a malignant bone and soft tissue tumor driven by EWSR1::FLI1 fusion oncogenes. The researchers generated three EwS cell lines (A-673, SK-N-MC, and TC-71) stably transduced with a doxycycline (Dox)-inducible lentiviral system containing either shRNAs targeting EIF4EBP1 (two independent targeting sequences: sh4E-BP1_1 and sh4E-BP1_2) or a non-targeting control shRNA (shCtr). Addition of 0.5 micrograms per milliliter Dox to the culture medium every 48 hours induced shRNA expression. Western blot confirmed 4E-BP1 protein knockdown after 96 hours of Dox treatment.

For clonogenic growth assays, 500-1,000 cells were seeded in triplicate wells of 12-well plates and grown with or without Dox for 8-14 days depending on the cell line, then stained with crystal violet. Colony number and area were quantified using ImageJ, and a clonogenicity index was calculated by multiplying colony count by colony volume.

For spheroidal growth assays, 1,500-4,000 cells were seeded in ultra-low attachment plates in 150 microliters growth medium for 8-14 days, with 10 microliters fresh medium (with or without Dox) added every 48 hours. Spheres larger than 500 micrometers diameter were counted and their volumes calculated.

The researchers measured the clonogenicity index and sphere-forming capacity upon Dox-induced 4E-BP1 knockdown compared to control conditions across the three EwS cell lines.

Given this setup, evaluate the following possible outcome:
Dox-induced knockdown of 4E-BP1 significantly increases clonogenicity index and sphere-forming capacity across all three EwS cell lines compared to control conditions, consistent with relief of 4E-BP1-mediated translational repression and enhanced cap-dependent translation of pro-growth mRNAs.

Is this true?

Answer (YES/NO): NO